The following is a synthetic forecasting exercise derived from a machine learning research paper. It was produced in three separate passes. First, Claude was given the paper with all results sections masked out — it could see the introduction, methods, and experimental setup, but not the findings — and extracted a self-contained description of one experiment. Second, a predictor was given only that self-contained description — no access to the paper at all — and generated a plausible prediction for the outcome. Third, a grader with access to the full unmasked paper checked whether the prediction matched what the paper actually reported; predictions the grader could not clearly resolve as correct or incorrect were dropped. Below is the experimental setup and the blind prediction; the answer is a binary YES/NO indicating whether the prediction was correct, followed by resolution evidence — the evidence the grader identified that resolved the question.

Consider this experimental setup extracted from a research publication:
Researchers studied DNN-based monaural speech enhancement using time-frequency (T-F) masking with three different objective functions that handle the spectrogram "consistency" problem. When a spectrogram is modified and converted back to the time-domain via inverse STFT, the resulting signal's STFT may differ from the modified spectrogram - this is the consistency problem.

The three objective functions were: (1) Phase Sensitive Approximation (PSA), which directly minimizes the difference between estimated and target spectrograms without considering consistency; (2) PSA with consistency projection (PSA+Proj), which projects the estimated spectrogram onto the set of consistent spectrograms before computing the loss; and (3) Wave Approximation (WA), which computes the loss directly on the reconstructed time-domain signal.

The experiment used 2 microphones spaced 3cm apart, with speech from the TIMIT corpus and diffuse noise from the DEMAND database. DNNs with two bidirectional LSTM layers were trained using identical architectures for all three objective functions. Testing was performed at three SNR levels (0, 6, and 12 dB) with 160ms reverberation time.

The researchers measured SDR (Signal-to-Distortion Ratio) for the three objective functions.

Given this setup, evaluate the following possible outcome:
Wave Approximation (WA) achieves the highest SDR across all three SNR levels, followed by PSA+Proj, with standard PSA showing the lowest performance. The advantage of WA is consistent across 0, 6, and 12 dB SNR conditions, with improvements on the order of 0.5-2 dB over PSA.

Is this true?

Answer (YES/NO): NO